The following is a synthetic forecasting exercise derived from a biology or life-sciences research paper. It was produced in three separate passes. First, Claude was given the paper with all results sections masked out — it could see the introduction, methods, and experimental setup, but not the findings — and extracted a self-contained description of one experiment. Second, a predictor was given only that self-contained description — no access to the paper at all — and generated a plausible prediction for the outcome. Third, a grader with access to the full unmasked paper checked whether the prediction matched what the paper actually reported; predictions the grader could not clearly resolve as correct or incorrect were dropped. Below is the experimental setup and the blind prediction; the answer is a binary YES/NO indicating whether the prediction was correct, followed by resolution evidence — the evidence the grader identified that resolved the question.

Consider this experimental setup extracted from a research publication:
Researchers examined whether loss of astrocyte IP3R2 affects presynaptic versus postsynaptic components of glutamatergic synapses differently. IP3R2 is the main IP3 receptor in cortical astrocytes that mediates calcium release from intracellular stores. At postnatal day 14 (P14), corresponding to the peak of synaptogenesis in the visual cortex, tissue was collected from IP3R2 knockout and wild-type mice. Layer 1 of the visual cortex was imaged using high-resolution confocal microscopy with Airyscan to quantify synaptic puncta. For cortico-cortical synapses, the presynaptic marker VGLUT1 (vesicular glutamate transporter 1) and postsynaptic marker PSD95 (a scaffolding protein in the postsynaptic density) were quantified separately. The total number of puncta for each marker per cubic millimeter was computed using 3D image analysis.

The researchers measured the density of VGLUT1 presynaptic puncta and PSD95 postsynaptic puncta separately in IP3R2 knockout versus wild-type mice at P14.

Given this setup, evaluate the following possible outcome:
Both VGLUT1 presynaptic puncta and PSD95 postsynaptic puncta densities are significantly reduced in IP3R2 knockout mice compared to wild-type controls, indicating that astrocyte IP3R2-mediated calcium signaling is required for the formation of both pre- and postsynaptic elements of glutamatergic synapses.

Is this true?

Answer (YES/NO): NO